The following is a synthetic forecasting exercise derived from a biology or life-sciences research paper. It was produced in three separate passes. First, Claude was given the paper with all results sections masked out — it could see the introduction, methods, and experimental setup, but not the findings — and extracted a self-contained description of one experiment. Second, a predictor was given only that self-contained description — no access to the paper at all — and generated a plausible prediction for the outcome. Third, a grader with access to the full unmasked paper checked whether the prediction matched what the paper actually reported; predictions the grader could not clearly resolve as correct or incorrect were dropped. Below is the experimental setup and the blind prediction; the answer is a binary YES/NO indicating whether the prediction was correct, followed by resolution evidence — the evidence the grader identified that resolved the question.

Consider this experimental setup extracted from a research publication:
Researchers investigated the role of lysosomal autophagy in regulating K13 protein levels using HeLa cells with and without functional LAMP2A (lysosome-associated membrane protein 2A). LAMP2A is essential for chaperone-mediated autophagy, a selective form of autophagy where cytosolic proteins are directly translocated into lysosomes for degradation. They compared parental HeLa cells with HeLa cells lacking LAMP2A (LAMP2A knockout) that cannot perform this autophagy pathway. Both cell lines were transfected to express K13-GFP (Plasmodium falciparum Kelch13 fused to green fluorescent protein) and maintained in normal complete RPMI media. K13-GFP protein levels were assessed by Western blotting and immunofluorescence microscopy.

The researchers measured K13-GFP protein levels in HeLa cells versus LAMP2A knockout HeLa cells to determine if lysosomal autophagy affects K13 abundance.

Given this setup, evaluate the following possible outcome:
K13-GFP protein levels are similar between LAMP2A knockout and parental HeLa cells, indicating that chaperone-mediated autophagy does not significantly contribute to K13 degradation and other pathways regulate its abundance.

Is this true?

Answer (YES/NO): NO